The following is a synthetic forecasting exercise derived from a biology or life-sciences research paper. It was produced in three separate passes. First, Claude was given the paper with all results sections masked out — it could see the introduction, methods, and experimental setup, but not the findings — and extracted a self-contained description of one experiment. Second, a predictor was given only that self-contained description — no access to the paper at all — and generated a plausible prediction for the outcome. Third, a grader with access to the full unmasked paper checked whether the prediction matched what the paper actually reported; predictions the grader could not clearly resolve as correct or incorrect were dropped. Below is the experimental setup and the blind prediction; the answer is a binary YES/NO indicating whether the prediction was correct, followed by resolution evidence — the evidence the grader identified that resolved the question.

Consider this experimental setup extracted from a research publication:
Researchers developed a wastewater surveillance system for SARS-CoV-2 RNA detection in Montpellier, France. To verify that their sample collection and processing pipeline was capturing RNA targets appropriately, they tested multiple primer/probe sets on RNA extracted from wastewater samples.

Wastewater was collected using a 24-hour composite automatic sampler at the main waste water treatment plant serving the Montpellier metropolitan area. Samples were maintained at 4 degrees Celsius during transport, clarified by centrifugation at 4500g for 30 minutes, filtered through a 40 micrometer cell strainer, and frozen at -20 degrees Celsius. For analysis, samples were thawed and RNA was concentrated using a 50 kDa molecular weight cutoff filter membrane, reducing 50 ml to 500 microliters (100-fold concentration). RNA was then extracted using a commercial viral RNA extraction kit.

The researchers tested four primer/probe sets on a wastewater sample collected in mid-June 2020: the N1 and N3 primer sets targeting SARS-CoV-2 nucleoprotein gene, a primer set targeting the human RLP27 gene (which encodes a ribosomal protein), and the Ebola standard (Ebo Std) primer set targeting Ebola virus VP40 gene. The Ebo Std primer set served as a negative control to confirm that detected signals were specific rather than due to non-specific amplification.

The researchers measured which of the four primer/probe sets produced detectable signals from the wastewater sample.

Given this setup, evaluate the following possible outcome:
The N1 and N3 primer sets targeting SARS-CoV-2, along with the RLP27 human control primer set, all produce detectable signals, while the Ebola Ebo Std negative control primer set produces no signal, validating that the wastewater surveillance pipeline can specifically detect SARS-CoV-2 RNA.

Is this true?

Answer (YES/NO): YES